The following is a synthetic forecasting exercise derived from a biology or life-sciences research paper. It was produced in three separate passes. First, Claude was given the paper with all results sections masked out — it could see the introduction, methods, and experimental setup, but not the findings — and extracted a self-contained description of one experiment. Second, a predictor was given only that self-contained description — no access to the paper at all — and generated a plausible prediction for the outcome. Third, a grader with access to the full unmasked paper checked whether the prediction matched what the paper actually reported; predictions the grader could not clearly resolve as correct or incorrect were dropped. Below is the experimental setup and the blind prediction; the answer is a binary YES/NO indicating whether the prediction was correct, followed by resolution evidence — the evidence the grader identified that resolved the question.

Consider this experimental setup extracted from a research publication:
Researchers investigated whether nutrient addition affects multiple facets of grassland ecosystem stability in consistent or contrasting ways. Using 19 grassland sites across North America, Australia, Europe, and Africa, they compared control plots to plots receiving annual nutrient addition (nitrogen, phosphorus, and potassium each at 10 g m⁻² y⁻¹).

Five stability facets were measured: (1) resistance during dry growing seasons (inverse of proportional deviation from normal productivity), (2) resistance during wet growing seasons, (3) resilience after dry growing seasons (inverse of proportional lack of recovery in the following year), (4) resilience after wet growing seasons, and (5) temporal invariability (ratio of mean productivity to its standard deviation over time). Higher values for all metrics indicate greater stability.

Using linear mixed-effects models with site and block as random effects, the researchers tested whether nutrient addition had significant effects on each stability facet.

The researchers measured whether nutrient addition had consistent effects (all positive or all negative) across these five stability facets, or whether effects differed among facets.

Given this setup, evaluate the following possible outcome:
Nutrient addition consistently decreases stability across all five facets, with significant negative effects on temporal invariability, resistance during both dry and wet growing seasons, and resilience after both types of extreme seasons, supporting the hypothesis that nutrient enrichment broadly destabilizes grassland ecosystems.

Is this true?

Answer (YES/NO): NO